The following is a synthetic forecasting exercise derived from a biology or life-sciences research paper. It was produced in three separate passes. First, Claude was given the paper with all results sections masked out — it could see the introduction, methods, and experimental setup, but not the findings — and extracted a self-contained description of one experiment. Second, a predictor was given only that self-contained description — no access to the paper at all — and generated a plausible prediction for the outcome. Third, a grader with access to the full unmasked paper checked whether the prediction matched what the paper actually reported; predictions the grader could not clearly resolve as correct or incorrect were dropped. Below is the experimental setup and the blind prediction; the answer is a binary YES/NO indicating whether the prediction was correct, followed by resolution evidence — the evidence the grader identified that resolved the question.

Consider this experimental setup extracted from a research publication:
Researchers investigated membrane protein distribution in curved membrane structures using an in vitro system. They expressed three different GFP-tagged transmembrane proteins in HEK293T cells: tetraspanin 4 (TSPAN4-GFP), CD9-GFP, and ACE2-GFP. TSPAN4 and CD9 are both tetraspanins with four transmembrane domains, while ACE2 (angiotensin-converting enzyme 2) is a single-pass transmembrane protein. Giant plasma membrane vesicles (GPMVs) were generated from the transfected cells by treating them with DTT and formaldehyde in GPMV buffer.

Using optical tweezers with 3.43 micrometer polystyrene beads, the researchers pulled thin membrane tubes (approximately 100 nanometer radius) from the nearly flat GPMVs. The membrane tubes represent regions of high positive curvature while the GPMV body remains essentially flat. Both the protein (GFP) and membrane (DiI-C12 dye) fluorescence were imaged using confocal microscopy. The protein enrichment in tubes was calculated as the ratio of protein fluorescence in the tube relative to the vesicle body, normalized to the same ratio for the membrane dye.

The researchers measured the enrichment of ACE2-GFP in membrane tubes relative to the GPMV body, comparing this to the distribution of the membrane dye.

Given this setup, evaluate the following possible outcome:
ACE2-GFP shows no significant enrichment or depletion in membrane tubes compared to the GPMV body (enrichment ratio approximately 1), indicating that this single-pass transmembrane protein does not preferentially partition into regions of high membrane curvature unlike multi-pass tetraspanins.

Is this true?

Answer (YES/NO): YES